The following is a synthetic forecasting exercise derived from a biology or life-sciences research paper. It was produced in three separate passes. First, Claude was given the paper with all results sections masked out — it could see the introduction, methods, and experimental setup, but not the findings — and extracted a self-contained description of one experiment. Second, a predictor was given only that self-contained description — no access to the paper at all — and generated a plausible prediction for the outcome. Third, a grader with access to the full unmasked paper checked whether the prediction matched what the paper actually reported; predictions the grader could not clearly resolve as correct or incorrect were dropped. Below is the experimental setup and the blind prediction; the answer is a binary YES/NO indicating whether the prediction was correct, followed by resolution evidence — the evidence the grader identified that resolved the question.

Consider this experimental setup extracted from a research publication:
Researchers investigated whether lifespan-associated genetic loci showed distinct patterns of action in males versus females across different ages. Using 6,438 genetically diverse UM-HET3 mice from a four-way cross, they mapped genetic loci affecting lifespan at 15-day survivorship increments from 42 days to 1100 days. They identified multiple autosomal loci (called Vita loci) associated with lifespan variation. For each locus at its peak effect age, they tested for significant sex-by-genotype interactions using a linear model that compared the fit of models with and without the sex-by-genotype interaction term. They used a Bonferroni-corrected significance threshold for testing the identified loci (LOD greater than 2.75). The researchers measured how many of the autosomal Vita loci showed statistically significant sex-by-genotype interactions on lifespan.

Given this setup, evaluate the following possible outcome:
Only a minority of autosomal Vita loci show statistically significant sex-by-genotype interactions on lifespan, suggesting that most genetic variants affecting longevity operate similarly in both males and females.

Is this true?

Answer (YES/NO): NO